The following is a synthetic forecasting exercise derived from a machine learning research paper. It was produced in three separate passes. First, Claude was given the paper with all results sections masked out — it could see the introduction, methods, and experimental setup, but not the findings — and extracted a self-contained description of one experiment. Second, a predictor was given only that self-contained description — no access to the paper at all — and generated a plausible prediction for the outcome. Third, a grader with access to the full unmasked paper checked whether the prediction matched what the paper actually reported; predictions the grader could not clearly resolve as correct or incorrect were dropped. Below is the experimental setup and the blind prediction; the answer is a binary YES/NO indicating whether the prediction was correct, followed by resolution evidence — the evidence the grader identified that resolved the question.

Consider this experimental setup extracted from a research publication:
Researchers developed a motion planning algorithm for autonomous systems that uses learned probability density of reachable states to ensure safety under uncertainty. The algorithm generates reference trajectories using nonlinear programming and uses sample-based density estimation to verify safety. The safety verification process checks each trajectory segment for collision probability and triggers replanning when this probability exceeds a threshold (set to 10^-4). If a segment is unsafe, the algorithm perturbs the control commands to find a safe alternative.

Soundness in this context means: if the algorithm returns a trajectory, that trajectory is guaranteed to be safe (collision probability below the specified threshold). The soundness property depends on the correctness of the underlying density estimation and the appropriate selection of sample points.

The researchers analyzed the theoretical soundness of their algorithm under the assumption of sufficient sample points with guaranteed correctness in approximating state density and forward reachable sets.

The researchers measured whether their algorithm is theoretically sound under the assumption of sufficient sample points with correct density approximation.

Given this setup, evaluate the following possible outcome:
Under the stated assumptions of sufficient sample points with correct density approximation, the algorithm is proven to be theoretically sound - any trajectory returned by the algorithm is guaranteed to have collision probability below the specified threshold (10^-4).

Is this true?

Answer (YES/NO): YES